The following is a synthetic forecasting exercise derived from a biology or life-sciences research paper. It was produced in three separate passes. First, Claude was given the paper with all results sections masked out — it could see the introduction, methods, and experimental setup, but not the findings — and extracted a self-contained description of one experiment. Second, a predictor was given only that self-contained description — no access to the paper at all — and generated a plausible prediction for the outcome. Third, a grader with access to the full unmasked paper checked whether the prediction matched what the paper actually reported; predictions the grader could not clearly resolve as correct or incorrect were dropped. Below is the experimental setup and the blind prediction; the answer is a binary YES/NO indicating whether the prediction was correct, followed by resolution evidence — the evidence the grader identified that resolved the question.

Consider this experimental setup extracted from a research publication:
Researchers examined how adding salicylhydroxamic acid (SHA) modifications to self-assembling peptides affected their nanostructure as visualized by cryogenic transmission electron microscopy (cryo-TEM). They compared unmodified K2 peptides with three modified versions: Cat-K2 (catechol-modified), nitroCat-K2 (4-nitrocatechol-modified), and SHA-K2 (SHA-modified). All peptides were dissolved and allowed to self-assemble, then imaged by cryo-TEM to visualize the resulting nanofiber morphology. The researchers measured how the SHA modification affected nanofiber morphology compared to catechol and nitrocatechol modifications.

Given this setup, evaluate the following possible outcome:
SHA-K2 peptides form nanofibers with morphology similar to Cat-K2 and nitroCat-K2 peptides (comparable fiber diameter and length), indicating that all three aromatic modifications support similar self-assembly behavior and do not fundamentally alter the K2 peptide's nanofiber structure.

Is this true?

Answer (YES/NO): NO